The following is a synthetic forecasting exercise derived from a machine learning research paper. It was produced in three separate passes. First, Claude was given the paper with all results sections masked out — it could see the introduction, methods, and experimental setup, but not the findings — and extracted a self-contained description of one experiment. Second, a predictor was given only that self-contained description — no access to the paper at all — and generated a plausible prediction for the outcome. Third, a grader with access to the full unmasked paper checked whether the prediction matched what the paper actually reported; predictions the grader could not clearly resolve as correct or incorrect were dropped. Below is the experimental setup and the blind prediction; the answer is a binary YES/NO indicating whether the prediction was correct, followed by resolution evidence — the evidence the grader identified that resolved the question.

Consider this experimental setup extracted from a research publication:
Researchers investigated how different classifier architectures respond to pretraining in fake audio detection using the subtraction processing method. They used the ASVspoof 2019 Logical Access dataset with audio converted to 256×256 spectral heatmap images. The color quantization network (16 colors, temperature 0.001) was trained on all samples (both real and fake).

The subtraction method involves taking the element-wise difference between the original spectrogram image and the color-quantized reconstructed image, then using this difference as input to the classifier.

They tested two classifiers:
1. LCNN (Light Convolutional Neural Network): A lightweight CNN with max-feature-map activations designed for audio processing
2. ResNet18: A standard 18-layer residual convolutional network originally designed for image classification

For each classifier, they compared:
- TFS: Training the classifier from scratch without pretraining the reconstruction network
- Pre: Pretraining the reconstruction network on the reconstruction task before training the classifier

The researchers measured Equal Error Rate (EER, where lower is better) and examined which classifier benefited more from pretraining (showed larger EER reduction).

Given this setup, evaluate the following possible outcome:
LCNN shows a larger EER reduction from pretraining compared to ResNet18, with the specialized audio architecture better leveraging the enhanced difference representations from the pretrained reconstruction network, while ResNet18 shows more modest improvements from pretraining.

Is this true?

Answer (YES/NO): YES